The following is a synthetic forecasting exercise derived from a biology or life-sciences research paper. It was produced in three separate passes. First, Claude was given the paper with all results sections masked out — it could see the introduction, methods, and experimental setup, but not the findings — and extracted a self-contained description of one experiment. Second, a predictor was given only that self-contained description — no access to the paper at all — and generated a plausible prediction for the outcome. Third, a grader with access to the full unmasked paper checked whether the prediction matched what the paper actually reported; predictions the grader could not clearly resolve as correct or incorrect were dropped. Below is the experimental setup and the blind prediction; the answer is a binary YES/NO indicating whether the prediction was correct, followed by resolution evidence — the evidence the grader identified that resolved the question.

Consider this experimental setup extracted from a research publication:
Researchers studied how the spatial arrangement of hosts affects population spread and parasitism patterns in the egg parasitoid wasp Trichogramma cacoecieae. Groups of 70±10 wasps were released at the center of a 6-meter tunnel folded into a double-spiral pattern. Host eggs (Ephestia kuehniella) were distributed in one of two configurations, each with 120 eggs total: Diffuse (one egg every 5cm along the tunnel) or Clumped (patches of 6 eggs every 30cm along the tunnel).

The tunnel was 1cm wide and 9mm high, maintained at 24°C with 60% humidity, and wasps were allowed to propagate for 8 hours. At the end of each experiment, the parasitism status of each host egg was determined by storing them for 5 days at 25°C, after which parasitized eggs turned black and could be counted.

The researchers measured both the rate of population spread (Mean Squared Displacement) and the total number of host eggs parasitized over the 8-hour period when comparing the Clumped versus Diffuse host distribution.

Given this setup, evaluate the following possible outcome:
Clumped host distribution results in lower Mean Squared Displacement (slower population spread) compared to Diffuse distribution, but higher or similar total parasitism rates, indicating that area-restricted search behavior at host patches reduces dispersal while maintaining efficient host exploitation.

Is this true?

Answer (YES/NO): NO